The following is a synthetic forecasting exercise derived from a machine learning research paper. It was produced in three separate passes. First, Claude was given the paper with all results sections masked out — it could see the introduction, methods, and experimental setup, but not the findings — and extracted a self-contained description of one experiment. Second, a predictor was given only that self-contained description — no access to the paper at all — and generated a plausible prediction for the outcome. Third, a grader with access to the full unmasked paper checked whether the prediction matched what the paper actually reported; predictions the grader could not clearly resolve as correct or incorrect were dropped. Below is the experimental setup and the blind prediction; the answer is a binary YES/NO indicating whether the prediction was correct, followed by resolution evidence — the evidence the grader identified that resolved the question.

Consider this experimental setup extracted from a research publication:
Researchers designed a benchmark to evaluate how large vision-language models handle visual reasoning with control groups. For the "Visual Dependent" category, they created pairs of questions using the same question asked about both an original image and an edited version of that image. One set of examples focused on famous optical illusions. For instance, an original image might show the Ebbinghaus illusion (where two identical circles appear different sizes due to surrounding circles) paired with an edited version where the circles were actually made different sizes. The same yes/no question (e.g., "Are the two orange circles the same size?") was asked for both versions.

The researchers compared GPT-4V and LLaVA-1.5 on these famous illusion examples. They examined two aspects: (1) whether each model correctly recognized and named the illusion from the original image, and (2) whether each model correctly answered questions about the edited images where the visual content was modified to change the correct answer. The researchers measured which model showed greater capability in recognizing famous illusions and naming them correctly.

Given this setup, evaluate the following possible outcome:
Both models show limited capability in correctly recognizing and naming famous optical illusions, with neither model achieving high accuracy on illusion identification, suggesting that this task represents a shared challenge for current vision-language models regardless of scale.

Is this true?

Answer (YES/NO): NO